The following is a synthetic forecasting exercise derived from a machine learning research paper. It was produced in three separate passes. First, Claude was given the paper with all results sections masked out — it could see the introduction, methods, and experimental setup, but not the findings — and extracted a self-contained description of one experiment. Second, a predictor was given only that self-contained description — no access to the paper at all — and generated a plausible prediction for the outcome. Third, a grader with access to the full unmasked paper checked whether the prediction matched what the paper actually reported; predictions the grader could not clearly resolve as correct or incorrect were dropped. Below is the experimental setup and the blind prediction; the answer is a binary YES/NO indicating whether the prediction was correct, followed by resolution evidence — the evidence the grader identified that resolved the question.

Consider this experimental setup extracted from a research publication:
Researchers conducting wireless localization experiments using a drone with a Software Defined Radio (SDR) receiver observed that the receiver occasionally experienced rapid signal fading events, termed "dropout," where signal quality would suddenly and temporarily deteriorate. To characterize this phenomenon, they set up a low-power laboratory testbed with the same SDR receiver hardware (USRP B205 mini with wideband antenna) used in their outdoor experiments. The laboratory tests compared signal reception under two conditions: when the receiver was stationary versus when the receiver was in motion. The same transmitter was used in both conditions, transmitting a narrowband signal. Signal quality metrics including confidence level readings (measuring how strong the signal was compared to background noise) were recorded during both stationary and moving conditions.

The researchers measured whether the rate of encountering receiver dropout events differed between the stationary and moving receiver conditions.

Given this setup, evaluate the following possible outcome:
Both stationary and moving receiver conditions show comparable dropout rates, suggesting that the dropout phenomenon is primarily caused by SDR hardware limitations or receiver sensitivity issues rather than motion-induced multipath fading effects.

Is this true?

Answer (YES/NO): NO